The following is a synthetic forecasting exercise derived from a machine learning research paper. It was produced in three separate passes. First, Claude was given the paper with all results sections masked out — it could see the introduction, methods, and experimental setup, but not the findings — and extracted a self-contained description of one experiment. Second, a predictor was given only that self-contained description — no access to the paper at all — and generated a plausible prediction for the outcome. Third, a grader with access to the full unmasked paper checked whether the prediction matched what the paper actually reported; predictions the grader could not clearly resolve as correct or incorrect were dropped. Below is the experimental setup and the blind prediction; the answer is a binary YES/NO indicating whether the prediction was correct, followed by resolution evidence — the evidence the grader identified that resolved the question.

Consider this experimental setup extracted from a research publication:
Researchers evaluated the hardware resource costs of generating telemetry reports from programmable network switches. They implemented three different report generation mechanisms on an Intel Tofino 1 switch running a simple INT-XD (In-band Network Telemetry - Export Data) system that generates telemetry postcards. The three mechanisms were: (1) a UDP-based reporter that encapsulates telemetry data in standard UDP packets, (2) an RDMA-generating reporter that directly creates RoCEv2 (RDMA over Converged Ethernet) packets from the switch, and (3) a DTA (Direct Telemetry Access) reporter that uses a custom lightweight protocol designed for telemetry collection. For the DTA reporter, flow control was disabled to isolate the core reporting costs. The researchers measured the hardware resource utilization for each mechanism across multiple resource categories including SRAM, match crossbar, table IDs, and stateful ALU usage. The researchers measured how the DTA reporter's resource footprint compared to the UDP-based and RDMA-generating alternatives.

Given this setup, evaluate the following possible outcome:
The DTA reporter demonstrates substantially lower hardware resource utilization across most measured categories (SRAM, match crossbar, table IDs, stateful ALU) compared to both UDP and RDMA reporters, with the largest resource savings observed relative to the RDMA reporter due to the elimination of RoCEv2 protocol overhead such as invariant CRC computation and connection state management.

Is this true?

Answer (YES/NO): NO